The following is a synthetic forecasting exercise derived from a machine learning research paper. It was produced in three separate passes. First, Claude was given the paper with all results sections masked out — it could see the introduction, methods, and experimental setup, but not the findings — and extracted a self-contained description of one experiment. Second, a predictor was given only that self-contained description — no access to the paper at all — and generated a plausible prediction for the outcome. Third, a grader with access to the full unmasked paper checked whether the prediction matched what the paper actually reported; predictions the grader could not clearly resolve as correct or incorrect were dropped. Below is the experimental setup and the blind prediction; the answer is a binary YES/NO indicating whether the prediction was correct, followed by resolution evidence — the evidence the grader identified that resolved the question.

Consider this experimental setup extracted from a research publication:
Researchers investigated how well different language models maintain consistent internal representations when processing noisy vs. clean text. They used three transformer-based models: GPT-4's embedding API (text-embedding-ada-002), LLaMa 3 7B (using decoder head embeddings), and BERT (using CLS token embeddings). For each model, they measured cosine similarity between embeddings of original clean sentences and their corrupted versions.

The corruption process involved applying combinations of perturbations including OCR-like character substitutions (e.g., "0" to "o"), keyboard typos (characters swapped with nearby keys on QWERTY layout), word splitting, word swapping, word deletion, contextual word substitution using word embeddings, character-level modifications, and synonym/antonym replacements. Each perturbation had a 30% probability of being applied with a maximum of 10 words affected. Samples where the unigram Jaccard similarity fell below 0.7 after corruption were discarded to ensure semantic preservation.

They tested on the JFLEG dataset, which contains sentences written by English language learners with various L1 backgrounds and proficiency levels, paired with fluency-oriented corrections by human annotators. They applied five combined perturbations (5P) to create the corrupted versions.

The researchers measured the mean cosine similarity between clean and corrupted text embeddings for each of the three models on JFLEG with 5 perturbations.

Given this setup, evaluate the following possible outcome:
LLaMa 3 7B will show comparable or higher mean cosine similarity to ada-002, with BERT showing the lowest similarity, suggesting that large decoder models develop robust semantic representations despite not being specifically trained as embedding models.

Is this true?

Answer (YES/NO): NO